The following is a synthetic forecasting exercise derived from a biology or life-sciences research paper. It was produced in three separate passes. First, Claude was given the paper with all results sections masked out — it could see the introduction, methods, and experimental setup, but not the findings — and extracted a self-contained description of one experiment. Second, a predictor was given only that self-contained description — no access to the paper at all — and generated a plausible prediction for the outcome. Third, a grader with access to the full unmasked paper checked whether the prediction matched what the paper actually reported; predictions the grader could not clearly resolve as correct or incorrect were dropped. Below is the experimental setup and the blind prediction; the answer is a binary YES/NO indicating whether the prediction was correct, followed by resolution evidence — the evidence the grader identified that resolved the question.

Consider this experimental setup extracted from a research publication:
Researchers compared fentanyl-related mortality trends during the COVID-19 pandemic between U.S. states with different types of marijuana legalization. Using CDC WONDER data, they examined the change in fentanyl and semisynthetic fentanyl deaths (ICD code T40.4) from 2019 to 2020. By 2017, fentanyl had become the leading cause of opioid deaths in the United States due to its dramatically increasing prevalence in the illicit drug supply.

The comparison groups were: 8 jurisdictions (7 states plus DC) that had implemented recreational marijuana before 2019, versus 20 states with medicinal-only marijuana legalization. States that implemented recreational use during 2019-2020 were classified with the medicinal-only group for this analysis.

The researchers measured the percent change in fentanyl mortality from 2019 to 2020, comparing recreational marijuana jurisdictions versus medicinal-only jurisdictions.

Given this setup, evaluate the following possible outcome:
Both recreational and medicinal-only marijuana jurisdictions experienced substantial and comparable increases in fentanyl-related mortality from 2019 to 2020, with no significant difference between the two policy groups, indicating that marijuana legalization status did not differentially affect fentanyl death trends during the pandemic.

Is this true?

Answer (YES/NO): NO